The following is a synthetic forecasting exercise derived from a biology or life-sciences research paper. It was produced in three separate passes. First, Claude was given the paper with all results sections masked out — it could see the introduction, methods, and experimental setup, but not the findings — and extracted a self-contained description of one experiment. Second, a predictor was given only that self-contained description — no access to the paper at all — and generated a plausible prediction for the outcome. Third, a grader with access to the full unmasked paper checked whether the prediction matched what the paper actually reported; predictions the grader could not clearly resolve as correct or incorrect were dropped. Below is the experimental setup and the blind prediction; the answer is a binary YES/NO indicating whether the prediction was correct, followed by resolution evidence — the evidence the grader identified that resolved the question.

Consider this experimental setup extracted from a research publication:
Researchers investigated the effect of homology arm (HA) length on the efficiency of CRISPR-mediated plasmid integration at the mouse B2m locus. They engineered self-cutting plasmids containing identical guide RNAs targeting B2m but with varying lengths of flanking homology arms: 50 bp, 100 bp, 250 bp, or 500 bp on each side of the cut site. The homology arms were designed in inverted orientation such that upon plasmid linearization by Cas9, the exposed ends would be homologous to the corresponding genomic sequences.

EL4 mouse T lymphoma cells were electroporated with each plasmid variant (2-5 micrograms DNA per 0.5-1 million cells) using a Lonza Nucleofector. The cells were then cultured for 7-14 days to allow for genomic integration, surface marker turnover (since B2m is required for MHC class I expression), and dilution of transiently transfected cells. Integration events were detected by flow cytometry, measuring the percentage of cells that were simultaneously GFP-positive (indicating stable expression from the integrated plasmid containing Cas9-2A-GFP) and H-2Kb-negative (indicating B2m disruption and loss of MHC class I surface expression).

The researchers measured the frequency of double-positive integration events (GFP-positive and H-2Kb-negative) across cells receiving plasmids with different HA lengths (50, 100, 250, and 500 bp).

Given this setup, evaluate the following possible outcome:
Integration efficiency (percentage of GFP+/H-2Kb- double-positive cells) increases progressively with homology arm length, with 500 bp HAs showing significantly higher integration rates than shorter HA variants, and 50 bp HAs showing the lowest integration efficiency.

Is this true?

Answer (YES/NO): NO